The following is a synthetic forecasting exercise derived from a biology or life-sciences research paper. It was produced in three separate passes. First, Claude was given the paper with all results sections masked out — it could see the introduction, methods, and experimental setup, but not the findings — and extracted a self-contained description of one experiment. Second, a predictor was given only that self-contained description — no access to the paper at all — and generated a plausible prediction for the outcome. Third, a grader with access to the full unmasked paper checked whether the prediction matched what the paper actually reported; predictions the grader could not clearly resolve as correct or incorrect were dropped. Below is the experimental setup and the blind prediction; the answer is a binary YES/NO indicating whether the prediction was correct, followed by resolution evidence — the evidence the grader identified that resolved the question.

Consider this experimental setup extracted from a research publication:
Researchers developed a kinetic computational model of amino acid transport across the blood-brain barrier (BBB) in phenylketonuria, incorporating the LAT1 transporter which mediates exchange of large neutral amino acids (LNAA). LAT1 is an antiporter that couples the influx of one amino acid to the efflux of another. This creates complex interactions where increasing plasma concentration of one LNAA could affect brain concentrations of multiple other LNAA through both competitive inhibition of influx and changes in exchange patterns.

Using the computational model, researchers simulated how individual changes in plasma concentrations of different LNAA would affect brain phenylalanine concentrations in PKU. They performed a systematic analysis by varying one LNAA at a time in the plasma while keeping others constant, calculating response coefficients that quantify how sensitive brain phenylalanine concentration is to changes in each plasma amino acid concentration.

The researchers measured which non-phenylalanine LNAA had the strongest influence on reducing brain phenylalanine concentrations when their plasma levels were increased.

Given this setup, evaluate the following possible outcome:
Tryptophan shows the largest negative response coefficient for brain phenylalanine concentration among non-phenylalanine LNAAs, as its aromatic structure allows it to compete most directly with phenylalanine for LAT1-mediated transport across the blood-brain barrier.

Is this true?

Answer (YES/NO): NO